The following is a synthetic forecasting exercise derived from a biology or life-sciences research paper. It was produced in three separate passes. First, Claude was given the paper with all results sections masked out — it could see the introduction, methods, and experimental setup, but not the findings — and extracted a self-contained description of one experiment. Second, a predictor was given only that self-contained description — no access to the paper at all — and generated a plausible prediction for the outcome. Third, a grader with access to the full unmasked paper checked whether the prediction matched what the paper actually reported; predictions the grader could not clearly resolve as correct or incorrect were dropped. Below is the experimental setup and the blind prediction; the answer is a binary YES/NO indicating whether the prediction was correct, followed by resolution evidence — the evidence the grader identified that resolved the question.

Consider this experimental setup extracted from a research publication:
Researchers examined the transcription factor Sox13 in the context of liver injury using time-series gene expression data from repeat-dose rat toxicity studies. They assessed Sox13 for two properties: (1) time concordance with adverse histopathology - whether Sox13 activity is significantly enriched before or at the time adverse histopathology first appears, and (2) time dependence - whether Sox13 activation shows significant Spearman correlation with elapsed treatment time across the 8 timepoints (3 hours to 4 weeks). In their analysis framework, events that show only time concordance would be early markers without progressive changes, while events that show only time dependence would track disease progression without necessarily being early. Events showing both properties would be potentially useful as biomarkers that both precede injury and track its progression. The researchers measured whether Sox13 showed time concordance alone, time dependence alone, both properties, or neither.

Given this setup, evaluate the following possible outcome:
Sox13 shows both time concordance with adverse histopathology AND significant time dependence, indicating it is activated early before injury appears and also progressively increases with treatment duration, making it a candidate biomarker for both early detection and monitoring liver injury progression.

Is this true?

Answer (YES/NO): NO